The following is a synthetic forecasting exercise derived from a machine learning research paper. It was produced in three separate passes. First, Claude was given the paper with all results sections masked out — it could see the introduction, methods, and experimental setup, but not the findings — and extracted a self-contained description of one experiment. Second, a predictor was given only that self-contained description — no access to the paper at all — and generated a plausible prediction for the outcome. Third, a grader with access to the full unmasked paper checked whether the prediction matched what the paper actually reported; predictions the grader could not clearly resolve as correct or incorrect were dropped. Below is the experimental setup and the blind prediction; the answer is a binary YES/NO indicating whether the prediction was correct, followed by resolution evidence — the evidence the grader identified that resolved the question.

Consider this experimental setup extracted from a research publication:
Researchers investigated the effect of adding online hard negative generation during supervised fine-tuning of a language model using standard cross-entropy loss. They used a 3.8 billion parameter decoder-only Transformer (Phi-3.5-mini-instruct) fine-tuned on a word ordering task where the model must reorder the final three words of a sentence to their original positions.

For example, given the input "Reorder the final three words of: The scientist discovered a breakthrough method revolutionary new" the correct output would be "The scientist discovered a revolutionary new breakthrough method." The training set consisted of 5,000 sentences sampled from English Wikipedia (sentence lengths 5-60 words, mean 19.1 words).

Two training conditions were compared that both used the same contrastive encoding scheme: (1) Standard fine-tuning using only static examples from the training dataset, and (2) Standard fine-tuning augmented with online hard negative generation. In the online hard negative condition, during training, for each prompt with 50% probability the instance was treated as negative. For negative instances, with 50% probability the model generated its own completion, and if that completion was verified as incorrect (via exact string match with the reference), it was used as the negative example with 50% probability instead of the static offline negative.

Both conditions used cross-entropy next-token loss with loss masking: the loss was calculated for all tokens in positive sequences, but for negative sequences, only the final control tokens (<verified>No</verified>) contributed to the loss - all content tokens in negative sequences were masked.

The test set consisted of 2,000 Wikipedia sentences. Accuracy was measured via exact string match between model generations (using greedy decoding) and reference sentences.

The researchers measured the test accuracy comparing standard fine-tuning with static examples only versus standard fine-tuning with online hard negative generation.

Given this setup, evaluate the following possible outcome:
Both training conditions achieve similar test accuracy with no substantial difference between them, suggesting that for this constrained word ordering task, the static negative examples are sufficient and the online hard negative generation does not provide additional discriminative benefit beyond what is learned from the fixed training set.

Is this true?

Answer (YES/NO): YES